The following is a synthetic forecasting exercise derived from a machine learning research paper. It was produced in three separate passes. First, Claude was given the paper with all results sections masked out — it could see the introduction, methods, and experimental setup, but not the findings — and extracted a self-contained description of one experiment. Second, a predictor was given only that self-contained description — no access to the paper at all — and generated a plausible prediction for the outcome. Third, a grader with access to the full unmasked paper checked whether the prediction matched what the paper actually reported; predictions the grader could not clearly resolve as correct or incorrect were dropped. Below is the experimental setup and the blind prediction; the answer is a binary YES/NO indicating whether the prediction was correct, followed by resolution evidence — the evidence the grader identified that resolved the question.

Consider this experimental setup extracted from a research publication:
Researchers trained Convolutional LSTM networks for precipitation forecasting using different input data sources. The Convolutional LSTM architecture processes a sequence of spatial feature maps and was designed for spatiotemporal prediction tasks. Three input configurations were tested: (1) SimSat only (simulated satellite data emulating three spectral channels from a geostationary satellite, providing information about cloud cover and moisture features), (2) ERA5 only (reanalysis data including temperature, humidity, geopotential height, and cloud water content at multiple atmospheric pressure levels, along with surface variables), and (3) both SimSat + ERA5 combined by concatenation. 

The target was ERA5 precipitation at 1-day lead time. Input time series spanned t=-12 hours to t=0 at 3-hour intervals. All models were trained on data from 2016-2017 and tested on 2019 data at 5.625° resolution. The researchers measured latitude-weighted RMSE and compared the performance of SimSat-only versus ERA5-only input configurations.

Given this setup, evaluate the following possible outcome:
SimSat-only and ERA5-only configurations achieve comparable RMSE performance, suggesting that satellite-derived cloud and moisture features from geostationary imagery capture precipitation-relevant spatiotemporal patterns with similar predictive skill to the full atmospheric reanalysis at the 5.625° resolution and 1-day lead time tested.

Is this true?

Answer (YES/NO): YES